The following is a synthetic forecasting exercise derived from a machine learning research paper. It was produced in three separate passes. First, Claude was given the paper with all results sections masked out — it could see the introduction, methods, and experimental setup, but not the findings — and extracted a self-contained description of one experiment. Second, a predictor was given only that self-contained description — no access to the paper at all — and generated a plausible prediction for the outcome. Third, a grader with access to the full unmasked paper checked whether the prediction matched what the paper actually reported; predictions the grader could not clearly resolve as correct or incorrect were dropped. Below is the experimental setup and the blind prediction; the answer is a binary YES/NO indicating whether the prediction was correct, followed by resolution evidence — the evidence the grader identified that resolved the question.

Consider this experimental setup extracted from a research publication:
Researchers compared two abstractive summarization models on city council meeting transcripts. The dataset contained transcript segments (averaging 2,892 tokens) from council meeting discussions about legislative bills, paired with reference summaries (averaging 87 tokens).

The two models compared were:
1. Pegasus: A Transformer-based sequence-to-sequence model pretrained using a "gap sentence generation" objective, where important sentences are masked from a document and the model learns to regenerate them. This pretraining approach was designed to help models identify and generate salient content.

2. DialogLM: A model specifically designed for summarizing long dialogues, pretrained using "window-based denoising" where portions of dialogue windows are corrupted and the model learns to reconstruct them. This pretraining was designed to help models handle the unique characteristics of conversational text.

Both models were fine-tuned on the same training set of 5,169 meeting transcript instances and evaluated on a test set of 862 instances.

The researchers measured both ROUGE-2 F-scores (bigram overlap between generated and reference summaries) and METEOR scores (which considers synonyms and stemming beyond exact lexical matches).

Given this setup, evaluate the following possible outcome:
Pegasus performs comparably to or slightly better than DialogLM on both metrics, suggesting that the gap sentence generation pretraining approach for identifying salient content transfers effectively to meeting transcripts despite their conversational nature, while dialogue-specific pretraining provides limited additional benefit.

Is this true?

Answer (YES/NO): NO